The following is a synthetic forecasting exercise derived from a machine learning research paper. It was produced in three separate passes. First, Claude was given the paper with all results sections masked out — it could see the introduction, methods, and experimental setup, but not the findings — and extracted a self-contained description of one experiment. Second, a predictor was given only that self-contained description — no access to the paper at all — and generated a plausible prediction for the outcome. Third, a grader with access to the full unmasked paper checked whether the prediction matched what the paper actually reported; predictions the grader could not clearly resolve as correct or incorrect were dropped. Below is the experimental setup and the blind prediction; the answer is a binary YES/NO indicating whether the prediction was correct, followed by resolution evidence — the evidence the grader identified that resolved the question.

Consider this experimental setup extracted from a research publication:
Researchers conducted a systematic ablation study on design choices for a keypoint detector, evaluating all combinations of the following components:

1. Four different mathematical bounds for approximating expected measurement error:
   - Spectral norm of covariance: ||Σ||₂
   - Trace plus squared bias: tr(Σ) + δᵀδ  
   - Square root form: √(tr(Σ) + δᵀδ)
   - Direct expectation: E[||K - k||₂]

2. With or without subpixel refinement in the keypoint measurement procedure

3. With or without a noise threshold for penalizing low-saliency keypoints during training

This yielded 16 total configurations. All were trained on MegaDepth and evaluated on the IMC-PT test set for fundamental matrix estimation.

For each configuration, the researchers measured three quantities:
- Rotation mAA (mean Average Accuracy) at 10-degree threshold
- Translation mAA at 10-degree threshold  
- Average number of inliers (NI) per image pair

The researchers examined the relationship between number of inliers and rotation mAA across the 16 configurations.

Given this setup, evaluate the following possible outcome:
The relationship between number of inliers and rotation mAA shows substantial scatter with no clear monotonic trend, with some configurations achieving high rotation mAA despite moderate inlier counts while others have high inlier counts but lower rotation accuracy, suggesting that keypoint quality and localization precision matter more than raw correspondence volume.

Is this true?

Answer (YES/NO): NO